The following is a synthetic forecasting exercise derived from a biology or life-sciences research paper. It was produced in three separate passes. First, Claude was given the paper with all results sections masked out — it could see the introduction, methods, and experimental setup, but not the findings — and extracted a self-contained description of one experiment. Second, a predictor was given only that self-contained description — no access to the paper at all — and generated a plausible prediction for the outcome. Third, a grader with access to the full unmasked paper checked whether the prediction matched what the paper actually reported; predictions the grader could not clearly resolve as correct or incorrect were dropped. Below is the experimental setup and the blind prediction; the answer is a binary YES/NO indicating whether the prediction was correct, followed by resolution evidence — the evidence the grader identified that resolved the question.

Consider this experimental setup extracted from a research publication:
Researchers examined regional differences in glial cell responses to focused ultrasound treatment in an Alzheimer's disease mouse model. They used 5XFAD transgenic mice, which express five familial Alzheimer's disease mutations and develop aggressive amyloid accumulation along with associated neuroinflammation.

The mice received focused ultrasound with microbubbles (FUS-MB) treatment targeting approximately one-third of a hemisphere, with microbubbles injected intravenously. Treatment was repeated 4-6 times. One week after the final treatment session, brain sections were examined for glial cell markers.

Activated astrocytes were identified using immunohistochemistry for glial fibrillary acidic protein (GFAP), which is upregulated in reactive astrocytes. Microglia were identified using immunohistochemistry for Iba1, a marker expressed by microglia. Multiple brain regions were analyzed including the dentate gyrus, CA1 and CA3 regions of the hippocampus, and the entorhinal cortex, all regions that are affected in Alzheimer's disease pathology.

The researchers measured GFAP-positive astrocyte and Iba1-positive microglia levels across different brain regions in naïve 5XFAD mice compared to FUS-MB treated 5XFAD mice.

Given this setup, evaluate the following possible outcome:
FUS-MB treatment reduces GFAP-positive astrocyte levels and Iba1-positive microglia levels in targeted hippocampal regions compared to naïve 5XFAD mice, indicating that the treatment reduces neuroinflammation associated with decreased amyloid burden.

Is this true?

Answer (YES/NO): NO